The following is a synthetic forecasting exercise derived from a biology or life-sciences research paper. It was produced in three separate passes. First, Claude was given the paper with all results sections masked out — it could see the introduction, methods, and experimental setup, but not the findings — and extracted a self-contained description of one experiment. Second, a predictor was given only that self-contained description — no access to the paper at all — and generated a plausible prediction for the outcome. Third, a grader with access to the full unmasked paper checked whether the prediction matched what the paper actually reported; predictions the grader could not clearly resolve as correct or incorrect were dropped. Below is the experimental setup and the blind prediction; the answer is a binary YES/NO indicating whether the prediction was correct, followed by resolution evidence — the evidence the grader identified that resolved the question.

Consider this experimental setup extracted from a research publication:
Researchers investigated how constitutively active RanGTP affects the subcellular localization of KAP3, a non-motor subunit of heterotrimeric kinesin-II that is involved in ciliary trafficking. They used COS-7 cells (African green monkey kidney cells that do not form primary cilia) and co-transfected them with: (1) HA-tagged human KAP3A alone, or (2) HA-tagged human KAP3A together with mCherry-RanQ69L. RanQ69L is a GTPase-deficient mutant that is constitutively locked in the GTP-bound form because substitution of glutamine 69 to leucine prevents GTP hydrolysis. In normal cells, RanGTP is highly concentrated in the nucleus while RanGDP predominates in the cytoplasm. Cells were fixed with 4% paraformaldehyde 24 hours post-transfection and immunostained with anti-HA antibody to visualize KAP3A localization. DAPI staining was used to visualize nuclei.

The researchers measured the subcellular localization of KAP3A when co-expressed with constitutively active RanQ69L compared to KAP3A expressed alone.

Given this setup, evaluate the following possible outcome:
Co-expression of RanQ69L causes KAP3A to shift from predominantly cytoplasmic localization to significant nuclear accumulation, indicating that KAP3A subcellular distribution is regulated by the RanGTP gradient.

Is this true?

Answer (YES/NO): NO